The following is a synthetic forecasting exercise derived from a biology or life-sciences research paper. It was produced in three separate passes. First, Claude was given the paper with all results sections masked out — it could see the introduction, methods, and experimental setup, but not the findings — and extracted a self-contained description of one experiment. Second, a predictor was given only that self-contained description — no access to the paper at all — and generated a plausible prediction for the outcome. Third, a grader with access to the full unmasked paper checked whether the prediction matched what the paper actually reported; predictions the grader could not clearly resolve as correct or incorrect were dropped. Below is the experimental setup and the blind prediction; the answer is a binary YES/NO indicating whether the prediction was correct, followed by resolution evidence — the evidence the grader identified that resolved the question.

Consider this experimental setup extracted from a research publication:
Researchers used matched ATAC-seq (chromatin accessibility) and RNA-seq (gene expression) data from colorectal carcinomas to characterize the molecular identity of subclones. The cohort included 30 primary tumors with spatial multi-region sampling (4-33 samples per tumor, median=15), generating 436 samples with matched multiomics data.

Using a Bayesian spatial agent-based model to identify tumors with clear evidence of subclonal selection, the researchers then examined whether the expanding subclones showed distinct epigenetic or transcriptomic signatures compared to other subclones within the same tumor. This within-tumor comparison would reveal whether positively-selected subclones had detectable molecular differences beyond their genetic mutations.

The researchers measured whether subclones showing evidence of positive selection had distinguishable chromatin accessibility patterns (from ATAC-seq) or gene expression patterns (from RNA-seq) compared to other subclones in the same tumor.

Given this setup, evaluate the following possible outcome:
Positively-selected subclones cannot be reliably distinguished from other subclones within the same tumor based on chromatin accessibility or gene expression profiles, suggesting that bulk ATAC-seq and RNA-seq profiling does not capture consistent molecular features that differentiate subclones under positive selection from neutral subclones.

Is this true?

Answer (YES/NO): NO